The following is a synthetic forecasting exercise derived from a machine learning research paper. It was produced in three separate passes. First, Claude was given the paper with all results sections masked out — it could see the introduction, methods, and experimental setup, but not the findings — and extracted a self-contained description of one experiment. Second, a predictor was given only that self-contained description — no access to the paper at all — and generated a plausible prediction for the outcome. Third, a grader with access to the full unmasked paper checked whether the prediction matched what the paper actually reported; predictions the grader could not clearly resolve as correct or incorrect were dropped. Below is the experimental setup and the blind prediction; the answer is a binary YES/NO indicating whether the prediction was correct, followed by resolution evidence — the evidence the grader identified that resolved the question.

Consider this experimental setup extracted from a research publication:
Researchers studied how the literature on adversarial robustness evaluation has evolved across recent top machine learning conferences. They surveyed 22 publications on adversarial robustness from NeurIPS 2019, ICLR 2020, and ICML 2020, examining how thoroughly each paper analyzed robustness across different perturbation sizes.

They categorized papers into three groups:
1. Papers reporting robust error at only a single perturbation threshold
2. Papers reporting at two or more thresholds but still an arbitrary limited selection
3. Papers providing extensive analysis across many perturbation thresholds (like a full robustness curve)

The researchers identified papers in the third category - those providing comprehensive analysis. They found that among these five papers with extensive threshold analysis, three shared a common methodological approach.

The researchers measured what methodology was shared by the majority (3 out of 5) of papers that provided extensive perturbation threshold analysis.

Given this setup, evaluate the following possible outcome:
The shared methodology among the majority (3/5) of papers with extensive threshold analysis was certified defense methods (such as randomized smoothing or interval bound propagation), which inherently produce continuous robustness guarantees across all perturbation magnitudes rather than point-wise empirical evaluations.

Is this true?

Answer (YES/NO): YES